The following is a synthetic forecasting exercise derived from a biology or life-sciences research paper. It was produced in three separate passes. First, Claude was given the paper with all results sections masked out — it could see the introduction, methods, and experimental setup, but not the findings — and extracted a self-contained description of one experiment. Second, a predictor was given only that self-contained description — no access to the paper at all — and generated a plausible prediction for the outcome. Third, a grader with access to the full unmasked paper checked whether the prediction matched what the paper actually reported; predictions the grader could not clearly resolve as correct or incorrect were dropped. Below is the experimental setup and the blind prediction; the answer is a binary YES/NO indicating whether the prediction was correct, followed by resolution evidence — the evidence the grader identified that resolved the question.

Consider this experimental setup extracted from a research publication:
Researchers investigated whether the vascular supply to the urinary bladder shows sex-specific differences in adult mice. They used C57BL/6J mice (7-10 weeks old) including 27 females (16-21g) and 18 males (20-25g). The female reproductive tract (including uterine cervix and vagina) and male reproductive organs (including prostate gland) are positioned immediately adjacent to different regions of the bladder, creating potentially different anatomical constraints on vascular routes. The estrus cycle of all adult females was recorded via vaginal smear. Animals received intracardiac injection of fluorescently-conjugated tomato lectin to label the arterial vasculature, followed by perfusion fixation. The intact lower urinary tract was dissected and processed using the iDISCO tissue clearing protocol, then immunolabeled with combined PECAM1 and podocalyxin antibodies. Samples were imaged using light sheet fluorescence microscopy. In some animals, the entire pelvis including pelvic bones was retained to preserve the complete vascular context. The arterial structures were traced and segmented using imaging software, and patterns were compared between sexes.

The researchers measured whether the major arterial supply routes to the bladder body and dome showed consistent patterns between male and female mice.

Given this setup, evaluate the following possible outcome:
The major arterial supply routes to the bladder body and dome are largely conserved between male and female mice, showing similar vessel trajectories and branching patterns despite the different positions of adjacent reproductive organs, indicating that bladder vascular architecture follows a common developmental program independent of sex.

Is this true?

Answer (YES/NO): YES